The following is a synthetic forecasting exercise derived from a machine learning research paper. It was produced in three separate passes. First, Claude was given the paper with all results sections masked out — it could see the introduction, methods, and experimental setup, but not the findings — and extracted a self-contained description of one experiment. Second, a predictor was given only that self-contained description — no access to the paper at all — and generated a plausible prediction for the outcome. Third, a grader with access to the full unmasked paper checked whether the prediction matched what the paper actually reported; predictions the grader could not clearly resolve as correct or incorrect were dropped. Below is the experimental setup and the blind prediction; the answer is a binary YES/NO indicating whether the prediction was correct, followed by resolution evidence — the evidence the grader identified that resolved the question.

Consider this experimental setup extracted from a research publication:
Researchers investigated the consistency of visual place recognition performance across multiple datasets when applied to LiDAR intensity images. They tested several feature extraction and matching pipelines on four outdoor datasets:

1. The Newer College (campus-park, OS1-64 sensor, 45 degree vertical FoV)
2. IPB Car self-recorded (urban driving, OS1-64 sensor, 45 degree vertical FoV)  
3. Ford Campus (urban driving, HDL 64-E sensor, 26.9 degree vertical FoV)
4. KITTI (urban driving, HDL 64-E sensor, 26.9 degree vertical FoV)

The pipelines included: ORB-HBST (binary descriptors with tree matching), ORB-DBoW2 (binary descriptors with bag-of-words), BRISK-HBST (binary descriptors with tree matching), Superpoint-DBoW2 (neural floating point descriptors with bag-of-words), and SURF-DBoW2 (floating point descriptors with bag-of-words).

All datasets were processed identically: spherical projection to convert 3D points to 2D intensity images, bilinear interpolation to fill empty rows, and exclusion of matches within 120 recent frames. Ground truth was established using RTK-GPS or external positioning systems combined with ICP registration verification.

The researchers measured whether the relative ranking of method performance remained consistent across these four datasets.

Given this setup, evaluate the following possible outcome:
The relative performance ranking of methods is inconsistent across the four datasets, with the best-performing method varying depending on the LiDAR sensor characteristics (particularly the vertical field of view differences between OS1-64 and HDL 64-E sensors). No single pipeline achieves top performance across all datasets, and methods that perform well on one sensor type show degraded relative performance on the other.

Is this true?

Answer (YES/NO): NO